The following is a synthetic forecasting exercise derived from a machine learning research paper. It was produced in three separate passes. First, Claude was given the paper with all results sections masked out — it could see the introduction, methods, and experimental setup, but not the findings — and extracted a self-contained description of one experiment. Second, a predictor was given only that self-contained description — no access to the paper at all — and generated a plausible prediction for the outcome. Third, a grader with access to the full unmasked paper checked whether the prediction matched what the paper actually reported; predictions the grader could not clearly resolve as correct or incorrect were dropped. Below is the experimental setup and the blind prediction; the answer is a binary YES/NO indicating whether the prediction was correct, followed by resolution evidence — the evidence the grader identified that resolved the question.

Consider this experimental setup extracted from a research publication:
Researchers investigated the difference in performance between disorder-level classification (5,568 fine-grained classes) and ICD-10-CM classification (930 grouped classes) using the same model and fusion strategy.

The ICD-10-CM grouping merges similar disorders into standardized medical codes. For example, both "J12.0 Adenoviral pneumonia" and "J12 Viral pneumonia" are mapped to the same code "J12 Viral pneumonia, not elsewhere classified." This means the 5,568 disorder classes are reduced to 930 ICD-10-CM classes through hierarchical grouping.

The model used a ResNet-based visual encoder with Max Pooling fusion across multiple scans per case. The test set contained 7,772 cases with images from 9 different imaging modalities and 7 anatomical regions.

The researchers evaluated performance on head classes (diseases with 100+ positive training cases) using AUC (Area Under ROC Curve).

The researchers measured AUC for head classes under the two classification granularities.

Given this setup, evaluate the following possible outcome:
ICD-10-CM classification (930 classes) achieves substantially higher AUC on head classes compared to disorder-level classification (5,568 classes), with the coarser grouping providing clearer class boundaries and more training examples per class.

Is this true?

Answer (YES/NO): NO